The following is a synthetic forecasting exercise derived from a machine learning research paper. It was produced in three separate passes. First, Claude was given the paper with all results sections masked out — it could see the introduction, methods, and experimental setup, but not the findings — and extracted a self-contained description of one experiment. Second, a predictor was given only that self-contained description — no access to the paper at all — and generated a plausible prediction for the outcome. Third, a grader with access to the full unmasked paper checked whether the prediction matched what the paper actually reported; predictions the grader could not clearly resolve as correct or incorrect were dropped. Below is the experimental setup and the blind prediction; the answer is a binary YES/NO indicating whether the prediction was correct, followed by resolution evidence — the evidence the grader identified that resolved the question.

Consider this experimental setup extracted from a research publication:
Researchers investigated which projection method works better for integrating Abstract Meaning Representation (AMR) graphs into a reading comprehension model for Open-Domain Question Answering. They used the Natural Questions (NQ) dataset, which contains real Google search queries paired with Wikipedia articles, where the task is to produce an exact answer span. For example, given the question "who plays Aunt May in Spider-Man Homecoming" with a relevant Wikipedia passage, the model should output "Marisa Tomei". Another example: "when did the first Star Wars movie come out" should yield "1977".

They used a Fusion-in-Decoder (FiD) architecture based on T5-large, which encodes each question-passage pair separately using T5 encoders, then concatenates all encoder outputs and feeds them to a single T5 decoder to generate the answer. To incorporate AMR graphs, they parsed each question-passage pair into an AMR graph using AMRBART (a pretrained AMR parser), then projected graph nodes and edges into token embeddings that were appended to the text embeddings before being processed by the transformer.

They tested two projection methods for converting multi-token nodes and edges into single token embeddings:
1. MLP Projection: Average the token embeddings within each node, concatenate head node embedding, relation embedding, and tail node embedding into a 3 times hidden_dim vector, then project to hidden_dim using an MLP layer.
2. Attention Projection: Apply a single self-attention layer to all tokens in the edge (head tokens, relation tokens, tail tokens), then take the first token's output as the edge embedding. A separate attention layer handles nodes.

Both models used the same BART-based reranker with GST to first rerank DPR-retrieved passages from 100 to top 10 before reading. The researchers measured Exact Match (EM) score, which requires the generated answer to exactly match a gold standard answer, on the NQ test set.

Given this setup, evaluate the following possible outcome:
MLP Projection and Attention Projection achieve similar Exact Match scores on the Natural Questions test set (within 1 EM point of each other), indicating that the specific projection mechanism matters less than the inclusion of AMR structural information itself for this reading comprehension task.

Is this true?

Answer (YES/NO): YES